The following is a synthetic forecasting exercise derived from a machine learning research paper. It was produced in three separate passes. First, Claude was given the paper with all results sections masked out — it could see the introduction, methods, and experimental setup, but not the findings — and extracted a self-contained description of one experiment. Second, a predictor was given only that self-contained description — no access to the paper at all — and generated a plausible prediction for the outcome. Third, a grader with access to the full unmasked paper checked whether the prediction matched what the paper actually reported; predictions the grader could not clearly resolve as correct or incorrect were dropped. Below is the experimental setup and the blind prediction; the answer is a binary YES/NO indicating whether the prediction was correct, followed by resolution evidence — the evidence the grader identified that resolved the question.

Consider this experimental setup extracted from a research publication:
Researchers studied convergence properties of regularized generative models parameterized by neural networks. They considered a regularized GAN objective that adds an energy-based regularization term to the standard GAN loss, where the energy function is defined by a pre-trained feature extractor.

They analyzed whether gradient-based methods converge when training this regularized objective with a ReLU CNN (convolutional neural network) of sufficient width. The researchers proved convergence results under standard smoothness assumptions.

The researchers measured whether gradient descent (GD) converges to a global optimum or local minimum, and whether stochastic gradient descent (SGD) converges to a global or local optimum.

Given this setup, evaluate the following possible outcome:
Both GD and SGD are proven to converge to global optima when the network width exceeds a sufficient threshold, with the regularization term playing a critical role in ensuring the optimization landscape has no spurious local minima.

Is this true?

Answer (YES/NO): NO